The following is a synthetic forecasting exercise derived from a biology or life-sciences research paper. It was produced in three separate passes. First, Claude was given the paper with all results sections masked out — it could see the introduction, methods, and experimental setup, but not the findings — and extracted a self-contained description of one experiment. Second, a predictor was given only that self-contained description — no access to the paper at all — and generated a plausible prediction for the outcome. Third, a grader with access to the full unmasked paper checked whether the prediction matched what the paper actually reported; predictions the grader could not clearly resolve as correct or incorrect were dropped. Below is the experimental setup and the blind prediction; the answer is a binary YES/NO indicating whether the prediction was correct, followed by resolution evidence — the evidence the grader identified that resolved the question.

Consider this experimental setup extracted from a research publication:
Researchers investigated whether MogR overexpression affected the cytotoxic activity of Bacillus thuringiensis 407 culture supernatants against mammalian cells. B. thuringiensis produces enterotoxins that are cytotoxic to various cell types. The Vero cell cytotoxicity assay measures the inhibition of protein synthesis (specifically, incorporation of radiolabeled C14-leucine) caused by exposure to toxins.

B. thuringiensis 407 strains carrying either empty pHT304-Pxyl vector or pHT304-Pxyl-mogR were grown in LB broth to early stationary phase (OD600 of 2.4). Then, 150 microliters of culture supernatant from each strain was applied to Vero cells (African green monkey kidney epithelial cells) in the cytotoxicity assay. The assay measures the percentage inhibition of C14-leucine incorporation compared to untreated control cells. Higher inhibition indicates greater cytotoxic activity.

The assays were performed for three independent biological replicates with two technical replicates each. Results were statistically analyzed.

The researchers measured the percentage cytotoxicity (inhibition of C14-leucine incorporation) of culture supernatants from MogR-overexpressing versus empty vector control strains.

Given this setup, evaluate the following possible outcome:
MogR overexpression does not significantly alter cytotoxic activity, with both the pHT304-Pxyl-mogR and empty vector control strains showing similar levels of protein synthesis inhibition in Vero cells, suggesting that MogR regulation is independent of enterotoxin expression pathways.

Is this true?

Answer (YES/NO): NO